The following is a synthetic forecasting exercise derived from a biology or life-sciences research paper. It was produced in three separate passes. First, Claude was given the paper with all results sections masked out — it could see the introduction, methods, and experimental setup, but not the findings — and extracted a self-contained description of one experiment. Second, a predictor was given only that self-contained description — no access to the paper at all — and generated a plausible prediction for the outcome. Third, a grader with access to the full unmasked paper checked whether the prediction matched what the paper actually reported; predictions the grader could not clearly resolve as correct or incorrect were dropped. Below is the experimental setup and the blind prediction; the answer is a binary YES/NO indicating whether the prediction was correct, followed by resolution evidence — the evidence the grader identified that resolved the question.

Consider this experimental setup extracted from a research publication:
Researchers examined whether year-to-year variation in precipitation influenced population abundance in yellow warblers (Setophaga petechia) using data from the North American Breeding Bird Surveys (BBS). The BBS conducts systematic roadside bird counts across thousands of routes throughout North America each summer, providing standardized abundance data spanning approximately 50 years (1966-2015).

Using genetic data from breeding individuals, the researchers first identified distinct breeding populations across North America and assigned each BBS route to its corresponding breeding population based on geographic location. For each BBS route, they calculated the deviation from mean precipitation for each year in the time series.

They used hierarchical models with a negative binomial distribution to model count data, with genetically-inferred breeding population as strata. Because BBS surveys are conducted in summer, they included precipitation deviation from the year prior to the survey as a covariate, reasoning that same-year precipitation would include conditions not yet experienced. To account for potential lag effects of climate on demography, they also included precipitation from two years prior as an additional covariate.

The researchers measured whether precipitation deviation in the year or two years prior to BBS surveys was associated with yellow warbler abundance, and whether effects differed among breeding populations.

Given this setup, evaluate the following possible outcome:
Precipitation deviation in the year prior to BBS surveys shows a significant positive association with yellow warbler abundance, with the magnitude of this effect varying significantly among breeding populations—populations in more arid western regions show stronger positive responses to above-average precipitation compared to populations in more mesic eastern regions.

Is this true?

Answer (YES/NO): NO